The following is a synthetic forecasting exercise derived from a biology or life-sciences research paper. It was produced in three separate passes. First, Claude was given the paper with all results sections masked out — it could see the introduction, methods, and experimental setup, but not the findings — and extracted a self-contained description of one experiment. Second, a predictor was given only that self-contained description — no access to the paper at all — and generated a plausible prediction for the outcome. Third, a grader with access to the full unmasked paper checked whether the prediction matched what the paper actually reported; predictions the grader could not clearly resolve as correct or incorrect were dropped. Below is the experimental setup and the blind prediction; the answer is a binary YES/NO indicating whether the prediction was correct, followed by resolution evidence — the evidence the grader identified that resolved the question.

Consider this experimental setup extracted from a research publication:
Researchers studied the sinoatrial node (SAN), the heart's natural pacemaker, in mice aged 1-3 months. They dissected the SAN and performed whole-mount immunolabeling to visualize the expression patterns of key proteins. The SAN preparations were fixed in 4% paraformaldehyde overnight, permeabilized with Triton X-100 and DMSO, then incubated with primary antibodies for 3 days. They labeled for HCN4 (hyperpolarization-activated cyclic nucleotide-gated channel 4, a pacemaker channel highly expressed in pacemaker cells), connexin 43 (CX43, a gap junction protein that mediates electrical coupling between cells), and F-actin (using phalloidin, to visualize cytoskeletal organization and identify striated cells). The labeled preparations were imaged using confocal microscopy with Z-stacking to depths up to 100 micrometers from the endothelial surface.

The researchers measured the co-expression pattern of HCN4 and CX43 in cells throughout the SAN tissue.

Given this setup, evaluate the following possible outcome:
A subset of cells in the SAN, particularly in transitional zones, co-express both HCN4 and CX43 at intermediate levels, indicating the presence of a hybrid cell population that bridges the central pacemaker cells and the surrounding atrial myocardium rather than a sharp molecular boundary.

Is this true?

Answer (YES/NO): NO